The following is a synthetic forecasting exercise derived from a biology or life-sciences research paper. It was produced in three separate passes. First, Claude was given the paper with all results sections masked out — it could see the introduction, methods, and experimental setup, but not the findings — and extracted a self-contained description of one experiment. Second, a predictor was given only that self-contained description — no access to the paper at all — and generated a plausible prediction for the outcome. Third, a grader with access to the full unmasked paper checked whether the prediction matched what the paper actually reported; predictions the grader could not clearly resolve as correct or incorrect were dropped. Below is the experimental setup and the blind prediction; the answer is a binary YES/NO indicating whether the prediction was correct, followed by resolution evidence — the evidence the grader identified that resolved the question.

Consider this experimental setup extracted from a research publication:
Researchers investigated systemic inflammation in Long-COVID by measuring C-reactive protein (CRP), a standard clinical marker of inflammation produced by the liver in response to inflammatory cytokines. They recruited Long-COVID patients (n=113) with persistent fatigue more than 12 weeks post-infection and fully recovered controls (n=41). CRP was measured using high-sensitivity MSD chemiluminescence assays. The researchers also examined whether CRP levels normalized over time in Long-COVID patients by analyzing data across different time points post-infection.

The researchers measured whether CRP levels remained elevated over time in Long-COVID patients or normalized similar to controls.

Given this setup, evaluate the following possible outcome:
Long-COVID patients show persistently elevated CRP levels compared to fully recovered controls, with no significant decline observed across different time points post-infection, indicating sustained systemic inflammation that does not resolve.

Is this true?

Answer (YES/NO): YES